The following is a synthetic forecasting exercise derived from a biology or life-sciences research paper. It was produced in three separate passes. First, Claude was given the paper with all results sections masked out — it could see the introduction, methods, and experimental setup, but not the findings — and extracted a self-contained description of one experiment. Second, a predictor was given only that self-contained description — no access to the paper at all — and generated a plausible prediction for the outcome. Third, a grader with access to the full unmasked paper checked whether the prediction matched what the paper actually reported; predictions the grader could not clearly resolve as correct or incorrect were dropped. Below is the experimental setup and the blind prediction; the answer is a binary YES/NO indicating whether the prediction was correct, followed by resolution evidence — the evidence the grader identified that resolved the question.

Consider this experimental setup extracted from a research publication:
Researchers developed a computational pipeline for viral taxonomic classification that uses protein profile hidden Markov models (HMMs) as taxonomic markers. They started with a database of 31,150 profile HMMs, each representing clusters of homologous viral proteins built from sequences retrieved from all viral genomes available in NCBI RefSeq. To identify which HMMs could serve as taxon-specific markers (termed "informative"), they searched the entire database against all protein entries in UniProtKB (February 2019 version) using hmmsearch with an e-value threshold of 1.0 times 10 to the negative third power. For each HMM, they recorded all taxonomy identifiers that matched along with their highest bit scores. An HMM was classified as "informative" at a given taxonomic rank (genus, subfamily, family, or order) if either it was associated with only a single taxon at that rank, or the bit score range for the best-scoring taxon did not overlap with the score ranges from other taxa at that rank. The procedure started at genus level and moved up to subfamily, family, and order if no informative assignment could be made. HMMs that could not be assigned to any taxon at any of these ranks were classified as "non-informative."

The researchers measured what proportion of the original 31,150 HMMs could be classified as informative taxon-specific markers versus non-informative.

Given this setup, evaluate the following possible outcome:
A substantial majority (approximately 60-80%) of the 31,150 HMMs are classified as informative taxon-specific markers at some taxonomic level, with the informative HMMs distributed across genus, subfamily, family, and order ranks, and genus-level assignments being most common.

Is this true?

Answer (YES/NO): YES